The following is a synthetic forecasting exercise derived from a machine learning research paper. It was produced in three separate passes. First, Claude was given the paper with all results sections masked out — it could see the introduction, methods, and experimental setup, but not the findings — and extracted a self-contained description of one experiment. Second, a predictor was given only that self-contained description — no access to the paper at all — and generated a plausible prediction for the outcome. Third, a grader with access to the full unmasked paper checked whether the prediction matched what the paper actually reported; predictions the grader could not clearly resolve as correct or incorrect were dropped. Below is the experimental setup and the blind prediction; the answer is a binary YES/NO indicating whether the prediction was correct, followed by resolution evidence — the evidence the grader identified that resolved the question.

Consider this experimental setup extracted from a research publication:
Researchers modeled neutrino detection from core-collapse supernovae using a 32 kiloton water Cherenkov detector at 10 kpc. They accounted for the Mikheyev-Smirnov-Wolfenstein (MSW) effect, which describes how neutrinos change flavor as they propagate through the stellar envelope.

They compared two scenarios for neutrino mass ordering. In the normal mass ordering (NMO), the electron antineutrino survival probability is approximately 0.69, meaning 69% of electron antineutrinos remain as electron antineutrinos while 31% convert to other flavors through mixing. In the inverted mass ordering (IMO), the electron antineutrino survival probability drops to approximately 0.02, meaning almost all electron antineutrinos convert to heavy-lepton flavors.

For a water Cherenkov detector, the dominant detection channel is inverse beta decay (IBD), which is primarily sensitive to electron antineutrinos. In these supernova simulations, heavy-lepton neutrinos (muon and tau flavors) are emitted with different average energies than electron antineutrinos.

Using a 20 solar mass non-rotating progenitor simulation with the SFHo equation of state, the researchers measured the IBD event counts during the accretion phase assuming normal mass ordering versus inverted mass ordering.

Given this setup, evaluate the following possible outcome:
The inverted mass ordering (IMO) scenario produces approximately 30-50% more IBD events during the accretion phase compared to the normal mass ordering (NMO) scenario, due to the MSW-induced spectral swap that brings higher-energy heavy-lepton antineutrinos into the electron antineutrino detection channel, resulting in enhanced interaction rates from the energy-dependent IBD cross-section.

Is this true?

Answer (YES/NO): NO